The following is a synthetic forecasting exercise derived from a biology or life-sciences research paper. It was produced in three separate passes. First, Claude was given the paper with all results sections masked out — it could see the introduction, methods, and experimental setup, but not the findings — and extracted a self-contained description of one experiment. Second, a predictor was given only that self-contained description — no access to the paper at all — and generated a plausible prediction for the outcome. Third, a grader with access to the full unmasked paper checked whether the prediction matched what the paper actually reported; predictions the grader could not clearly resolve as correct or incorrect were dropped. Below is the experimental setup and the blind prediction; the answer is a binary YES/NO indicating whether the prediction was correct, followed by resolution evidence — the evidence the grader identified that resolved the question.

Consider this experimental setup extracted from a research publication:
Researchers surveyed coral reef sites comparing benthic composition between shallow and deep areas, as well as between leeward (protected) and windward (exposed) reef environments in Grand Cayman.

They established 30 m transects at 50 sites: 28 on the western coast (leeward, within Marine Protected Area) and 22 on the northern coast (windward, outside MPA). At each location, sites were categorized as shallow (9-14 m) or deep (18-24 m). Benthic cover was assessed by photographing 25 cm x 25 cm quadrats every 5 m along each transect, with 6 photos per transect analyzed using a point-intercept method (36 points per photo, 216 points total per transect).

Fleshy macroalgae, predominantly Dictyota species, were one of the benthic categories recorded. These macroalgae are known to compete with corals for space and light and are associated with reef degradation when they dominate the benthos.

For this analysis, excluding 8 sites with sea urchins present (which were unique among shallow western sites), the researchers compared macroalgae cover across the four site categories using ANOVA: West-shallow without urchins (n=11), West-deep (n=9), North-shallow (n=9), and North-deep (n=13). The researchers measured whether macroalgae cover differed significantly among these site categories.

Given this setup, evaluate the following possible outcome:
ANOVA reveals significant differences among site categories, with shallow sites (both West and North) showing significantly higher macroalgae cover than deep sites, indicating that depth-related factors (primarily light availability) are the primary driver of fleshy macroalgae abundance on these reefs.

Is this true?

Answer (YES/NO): NO